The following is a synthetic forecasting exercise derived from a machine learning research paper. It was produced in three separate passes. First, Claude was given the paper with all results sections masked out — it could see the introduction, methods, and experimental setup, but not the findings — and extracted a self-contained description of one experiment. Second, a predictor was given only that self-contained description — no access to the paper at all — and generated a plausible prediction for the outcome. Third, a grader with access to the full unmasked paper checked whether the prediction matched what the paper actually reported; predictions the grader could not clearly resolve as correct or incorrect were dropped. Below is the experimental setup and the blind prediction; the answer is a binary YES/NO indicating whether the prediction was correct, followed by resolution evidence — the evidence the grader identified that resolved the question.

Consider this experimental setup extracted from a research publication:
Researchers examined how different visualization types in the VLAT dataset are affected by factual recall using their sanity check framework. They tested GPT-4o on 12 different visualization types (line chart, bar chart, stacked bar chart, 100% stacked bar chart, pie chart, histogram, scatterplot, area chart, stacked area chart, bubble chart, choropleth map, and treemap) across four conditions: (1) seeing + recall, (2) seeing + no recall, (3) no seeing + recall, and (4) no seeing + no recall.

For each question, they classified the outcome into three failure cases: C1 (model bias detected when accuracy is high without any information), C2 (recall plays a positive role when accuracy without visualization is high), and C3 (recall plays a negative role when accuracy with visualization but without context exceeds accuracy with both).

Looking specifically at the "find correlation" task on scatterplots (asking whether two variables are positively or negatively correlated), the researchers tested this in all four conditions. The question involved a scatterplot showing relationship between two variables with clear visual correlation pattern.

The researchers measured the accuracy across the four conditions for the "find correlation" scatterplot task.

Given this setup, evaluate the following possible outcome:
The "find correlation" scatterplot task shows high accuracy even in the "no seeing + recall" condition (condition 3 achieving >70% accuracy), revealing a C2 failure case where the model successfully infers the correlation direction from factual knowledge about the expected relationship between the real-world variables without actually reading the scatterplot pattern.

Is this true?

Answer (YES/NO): YES